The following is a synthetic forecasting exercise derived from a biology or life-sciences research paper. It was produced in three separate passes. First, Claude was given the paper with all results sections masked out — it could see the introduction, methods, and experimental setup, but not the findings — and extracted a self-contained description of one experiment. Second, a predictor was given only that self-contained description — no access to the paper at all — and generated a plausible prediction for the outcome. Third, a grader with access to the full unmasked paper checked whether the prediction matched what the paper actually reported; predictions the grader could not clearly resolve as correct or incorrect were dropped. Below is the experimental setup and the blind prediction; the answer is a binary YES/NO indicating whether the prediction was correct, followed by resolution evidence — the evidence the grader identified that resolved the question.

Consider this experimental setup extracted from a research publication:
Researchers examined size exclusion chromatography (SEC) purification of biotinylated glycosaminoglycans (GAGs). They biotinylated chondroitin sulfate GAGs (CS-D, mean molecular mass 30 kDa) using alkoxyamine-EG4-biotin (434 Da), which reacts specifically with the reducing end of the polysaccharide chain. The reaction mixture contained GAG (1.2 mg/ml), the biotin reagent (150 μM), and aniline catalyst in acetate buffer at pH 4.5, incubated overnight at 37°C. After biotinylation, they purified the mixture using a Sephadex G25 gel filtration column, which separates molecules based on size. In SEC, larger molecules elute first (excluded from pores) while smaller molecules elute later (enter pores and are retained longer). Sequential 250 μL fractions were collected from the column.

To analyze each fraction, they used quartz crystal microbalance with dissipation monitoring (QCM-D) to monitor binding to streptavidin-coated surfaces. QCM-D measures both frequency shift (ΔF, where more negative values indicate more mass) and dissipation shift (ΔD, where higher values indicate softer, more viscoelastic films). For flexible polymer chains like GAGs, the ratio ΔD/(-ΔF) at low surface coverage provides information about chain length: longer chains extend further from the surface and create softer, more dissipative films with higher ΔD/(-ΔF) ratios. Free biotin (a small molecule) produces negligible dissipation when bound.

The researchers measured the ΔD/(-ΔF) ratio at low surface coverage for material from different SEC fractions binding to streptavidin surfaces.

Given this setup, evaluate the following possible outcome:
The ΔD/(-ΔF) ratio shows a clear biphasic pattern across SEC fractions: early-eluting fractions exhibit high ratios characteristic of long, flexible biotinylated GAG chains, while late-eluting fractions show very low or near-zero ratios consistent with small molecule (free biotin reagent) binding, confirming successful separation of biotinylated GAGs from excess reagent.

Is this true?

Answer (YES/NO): NO